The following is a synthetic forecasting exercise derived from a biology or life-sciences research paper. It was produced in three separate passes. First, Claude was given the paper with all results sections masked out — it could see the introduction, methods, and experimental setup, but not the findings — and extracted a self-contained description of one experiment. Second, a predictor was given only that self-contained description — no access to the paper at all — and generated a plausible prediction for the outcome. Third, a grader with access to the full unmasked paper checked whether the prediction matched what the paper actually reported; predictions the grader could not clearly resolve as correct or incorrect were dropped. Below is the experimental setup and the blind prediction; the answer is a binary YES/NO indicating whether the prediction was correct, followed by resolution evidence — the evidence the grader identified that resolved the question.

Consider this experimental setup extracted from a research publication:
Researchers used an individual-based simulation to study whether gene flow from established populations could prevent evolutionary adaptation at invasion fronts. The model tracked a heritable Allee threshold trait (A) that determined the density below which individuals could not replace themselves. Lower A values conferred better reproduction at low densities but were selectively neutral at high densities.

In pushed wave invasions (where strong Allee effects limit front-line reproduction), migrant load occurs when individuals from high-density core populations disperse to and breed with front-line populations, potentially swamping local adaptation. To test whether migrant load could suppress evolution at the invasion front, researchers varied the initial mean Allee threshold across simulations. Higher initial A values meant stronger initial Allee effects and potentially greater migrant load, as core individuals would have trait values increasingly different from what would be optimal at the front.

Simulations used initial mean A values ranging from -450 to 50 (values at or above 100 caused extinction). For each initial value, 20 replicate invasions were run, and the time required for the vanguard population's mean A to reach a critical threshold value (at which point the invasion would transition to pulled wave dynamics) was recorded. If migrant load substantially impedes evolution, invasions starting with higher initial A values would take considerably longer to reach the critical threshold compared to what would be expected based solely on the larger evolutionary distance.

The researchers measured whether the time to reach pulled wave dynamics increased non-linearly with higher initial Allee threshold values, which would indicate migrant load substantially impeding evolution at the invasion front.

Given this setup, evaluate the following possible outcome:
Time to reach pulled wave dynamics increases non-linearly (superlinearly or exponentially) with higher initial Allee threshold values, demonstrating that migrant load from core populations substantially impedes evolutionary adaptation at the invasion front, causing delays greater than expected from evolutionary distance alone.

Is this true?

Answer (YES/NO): NO